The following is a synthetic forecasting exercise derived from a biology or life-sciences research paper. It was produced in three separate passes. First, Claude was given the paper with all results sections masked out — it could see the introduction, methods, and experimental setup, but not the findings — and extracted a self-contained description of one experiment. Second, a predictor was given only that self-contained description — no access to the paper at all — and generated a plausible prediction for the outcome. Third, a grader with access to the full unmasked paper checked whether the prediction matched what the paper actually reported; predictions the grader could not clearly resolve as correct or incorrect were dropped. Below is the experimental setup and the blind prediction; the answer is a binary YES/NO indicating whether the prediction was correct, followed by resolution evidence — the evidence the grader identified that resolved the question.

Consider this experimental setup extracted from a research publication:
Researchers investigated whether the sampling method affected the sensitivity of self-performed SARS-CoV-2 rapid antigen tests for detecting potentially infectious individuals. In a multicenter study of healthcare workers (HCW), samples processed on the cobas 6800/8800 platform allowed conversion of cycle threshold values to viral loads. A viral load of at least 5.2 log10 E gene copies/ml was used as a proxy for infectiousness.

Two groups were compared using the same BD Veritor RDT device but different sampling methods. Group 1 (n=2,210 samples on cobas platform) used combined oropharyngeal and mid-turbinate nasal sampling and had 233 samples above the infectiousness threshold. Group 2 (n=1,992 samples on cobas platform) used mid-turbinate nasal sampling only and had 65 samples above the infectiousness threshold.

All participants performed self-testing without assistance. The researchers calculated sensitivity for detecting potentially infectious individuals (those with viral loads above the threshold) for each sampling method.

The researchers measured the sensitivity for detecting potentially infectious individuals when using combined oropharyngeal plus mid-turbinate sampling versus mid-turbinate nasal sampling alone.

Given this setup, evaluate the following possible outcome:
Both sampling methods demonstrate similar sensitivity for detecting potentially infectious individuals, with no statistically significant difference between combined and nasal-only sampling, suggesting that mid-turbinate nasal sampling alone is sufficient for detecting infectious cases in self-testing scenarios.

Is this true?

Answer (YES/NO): NO